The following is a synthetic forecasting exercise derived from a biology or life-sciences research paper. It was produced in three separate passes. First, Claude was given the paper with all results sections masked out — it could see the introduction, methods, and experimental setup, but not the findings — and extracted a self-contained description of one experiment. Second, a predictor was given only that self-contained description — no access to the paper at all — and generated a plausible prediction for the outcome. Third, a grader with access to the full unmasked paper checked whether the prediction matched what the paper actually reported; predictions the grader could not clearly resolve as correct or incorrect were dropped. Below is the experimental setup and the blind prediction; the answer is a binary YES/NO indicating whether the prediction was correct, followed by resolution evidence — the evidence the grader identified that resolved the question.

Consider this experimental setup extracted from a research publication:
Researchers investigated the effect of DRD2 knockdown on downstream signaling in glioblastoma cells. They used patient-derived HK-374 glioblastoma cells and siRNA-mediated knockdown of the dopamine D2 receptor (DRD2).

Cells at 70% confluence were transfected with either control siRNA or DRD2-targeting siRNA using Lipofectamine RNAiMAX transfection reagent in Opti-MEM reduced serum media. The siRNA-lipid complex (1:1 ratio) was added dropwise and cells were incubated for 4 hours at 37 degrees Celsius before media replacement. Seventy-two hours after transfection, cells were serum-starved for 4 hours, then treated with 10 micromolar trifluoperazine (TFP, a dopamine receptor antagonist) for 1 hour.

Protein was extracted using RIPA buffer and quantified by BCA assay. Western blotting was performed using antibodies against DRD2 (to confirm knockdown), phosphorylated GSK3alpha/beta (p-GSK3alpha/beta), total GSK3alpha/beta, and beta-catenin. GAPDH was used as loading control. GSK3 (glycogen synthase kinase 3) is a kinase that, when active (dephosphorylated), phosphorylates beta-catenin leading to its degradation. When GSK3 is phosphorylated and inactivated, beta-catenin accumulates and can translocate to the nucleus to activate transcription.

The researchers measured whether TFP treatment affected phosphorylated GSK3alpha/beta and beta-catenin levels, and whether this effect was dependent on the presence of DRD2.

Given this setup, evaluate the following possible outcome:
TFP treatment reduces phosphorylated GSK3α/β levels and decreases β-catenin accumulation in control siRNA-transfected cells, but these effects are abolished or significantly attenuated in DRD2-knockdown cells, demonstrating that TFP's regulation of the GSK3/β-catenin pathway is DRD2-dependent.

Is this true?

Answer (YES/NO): YES